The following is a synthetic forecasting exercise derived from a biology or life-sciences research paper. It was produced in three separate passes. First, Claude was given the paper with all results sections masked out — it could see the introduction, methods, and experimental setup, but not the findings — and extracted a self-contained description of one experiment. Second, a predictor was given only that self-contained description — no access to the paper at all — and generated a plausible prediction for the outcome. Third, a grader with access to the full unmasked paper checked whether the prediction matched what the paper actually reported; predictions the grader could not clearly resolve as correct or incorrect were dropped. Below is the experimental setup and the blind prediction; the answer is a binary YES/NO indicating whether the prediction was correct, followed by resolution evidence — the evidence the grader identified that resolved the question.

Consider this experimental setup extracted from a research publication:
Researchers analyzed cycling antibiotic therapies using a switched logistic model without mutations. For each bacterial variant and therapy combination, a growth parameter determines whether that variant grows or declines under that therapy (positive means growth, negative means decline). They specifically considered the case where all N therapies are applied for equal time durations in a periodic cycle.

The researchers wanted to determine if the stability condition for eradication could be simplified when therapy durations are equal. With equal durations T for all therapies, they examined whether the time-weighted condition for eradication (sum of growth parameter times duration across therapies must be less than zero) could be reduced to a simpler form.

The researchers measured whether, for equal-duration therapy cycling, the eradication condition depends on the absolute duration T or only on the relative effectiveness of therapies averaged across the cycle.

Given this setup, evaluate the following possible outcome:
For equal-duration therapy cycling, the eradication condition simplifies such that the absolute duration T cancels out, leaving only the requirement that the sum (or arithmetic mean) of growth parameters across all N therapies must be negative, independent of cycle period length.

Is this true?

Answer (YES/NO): YES